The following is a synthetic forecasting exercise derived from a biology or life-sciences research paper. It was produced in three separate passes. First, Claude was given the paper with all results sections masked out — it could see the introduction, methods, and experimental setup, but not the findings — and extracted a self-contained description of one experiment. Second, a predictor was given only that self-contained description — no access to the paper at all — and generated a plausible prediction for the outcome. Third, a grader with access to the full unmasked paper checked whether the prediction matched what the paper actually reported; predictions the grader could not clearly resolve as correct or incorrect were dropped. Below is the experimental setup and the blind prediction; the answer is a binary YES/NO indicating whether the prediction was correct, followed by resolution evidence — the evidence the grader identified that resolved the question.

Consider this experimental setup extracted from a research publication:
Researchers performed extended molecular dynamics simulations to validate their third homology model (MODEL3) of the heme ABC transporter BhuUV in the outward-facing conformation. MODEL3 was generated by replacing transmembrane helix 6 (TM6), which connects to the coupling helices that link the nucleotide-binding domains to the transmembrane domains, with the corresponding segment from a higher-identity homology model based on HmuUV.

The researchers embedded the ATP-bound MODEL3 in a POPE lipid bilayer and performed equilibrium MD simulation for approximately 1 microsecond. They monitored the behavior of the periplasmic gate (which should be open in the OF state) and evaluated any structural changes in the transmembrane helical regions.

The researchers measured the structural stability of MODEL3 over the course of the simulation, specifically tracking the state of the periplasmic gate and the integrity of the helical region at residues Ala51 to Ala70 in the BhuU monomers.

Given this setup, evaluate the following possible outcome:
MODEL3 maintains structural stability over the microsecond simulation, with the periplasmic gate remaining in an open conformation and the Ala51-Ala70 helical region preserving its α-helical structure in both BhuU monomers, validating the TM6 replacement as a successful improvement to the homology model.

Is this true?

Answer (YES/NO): NO